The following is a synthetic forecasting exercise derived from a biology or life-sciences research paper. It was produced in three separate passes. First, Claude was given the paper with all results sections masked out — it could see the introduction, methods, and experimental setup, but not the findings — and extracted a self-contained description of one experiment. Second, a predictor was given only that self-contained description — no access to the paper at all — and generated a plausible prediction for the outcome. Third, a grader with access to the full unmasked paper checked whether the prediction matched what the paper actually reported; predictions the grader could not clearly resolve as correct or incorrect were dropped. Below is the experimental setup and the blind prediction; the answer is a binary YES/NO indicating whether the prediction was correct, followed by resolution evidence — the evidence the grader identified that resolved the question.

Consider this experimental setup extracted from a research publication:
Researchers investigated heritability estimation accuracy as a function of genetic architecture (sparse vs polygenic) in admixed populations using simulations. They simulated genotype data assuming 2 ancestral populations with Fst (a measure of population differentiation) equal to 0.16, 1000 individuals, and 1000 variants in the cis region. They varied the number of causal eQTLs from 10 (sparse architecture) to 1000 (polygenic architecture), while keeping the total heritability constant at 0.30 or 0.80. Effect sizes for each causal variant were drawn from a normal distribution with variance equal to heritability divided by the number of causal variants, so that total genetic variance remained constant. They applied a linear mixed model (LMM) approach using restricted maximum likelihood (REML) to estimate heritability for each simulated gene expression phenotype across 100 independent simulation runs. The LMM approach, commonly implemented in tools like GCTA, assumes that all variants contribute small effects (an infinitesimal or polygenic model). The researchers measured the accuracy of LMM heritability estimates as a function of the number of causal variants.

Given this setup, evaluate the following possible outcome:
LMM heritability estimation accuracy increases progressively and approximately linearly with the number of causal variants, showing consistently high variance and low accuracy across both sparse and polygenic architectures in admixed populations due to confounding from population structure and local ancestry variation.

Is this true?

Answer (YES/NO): NO